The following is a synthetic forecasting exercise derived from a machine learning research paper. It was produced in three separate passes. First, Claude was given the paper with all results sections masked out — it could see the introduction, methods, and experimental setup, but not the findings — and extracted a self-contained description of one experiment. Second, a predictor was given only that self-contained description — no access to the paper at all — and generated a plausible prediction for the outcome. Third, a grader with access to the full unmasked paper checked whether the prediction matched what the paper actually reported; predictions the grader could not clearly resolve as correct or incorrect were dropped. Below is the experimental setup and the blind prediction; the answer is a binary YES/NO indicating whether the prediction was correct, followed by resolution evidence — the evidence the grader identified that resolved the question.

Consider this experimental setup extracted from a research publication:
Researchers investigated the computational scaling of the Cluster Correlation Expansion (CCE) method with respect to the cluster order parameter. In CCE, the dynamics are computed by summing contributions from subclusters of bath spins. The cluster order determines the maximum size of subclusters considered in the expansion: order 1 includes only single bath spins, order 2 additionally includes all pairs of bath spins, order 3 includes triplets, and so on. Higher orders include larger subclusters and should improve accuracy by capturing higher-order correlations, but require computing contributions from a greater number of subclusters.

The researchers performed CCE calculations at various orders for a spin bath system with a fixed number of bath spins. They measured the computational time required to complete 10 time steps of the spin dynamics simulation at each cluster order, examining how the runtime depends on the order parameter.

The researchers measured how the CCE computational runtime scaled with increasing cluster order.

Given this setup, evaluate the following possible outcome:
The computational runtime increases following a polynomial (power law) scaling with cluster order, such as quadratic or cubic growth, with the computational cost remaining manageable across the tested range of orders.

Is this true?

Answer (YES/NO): NO